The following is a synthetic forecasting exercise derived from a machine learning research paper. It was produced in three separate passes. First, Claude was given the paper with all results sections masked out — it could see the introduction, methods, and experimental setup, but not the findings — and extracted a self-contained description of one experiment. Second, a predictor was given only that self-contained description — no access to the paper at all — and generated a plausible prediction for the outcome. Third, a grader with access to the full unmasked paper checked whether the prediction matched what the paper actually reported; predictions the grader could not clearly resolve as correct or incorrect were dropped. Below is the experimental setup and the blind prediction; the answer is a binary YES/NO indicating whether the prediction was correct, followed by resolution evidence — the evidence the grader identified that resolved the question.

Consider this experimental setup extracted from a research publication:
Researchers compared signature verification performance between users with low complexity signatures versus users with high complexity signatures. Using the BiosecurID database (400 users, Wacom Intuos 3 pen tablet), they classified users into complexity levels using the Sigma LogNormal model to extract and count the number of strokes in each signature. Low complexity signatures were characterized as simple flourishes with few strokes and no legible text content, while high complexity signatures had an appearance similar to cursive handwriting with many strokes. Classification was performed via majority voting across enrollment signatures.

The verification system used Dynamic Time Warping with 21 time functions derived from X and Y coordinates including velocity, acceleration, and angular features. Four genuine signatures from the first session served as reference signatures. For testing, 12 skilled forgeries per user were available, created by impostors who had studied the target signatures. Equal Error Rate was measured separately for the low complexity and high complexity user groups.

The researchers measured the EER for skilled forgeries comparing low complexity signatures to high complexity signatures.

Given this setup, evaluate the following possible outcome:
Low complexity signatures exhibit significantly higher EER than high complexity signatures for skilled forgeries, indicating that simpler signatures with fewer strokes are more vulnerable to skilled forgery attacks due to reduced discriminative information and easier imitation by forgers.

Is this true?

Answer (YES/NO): YES